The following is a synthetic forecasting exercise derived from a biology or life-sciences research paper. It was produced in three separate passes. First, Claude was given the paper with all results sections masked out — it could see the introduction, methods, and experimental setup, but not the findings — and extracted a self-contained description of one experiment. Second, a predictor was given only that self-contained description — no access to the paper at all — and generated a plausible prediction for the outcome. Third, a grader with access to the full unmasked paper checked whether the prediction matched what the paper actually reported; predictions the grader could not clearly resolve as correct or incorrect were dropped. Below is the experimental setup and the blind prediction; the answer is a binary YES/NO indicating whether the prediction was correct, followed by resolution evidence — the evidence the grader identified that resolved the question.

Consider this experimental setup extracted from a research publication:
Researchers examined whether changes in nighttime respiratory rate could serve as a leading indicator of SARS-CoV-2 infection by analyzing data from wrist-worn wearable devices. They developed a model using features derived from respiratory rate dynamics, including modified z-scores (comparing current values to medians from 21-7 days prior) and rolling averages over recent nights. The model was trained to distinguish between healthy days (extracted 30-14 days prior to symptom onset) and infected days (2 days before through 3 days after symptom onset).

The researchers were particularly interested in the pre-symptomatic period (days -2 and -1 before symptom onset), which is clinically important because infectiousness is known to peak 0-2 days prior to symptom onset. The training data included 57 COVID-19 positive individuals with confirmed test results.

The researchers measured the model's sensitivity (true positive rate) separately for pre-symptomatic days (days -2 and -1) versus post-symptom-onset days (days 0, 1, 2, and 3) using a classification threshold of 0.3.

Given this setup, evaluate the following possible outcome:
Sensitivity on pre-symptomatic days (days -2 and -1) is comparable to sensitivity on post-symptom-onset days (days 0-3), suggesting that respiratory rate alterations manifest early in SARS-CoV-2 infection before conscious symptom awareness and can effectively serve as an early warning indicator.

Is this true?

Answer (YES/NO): NO